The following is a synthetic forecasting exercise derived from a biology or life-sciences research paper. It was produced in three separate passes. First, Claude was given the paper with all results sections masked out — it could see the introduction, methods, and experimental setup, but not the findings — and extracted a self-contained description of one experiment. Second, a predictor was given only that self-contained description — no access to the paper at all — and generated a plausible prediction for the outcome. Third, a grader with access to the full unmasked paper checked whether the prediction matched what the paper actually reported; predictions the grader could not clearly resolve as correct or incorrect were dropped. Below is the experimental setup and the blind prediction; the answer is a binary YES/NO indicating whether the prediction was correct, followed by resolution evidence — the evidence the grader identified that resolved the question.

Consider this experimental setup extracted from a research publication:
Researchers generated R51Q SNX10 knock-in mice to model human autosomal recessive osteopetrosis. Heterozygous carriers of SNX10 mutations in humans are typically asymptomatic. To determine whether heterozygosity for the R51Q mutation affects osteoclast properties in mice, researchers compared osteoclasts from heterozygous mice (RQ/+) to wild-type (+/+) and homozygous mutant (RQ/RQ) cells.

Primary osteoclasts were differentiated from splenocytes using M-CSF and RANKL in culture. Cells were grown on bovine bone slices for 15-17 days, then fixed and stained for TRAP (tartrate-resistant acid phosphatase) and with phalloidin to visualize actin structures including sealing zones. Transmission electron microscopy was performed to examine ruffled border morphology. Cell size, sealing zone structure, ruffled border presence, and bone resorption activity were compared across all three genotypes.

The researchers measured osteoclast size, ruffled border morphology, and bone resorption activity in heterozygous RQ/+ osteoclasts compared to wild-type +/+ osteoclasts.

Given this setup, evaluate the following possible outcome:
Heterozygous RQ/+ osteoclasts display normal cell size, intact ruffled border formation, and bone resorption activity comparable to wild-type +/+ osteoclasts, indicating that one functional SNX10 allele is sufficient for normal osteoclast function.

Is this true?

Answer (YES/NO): YES